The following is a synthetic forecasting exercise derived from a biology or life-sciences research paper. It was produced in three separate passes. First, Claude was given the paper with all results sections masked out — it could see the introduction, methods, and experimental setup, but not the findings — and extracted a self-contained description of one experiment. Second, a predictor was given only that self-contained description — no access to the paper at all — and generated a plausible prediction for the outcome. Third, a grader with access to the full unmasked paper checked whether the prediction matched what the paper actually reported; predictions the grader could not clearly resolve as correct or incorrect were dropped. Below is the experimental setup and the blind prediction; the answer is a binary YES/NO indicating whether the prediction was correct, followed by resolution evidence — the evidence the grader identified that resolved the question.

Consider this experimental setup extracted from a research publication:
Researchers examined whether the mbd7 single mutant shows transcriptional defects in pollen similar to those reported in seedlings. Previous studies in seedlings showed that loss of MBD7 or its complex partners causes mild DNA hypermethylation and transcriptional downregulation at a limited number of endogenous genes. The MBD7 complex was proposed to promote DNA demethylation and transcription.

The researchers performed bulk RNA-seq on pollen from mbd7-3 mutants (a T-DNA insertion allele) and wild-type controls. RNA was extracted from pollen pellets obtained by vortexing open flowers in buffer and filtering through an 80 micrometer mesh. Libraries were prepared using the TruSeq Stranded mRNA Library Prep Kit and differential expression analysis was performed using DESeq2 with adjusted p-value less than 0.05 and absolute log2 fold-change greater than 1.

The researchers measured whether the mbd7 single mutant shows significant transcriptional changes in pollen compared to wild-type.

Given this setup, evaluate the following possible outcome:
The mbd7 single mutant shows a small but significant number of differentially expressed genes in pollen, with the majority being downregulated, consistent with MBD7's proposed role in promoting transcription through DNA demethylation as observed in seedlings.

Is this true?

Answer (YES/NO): YES